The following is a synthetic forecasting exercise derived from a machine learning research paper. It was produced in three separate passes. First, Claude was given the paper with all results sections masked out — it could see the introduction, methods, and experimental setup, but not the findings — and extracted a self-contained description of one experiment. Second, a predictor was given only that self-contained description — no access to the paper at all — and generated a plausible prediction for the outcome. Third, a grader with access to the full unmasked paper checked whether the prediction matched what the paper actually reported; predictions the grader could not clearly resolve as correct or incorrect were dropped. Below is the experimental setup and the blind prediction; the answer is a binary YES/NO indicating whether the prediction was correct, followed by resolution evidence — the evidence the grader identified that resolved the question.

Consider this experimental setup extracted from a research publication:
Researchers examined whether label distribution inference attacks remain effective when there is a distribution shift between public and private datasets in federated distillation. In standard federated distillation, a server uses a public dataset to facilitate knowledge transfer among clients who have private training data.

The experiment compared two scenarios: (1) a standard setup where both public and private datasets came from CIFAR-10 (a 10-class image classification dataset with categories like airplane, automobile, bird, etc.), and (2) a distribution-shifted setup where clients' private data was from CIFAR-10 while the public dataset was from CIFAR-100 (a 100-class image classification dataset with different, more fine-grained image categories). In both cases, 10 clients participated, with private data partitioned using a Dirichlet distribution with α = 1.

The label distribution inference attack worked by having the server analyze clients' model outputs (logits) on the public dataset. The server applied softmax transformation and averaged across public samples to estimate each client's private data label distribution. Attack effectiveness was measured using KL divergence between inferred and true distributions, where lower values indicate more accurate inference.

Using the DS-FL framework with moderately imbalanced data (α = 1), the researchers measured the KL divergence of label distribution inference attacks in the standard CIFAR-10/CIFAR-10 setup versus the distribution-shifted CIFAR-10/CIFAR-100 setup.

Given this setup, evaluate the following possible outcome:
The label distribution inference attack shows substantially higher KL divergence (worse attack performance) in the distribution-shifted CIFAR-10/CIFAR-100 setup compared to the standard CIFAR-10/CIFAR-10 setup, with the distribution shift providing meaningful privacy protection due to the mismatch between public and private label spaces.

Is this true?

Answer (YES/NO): NO